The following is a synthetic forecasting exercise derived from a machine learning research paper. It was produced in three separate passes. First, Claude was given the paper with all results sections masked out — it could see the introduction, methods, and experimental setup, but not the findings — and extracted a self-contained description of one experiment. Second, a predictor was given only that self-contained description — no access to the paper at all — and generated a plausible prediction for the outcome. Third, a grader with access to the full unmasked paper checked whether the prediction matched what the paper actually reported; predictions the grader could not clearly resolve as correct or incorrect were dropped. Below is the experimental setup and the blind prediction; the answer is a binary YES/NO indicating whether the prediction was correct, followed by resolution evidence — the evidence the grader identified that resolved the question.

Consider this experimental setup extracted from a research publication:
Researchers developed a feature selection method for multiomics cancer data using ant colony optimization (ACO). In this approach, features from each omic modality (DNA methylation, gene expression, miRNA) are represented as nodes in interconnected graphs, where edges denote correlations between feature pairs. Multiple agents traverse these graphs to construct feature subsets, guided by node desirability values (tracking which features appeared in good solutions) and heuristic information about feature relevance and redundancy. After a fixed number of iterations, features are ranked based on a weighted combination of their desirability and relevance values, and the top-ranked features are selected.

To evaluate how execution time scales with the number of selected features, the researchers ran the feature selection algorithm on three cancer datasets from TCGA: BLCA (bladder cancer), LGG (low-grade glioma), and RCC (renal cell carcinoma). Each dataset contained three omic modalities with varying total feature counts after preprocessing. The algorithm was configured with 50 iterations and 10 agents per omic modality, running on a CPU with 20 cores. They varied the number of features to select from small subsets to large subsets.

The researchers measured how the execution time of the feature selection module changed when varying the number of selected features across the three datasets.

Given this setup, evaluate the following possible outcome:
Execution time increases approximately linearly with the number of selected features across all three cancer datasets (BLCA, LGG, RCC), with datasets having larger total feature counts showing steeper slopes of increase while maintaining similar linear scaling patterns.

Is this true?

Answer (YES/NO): NO